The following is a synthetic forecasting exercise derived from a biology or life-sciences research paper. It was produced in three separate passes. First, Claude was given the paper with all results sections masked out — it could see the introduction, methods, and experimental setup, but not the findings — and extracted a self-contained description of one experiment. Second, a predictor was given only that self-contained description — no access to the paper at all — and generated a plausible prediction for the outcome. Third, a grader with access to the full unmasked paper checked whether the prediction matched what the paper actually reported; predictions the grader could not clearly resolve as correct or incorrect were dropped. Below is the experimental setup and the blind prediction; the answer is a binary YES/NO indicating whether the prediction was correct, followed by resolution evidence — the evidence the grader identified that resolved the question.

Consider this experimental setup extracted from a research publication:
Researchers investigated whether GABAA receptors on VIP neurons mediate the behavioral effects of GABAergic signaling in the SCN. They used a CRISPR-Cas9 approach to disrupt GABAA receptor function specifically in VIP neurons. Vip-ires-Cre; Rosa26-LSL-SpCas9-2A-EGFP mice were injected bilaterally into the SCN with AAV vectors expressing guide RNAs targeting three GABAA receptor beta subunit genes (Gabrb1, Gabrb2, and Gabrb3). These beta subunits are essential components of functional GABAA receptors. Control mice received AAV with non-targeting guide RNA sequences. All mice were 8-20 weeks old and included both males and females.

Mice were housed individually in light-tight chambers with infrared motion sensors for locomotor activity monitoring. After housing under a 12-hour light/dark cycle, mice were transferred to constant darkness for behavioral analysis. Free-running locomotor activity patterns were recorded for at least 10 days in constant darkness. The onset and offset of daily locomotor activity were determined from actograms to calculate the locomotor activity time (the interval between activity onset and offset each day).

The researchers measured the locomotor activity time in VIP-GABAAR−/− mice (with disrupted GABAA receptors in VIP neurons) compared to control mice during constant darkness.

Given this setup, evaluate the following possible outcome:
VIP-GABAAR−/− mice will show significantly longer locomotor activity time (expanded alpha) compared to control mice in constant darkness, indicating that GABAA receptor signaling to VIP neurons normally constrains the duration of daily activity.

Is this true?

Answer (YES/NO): NO